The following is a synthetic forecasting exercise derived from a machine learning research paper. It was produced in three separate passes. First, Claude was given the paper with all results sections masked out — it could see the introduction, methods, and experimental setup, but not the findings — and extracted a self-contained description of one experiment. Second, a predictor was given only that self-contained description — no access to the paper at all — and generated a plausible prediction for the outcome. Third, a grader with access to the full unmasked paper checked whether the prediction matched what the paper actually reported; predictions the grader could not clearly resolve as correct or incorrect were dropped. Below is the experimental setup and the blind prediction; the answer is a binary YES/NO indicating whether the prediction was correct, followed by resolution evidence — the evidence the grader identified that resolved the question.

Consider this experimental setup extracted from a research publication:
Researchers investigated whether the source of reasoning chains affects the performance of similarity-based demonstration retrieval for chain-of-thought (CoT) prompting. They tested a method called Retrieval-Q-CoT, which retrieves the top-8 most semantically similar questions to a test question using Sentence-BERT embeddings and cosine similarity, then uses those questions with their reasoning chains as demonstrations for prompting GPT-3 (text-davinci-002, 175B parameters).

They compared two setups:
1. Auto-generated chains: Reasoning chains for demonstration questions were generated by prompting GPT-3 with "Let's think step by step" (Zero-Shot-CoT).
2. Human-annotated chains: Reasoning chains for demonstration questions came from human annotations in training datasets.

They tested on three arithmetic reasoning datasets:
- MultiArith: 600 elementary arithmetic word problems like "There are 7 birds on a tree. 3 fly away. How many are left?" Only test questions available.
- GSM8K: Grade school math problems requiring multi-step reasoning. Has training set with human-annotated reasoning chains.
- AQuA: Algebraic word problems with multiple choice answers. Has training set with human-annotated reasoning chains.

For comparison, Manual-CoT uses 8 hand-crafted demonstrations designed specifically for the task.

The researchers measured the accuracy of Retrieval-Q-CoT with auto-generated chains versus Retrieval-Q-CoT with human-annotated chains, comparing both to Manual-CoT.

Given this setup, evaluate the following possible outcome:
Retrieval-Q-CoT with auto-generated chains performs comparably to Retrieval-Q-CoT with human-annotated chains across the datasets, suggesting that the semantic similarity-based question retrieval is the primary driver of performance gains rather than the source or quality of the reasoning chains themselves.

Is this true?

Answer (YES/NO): NO